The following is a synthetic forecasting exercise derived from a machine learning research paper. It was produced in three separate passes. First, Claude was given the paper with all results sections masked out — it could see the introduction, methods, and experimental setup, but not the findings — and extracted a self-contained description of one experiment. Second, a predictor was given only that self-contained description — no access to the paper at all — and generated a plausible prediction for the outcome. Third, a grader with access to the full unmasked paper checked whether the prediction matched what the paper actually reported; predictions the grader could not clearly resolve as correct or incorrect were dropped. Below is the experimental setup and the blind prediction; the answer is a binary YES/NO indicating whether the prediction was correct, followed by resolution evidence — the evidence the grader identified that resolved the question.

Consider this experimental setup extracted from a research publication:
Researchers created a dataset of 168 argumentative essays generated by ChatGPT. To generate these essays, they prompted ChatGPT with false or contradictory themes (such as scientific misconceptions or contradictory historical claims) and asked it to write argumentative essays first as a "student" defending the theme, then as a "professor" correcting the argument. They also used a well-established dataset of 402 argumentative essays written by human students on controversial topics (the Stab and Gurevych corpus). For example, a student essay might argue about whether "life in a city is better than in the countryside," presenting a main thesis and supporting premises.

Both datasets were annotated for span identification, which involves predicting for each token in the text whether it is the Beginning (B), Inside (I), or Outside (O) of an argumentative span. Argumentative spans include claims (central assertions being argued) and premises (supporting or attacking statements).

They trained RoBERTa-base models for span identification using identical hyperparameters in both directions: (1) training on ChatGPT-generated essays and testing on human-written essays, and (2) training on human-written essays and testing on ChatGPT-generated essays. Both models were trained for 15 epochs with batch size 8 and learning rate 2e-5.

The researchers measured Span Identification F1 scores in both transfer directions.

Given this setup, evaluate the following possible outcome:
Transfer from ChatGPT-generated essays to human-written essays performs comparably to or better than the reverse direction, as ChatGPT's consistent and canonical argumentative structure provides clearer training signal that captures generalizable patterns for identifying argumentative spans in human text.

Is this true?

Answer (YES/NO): YES